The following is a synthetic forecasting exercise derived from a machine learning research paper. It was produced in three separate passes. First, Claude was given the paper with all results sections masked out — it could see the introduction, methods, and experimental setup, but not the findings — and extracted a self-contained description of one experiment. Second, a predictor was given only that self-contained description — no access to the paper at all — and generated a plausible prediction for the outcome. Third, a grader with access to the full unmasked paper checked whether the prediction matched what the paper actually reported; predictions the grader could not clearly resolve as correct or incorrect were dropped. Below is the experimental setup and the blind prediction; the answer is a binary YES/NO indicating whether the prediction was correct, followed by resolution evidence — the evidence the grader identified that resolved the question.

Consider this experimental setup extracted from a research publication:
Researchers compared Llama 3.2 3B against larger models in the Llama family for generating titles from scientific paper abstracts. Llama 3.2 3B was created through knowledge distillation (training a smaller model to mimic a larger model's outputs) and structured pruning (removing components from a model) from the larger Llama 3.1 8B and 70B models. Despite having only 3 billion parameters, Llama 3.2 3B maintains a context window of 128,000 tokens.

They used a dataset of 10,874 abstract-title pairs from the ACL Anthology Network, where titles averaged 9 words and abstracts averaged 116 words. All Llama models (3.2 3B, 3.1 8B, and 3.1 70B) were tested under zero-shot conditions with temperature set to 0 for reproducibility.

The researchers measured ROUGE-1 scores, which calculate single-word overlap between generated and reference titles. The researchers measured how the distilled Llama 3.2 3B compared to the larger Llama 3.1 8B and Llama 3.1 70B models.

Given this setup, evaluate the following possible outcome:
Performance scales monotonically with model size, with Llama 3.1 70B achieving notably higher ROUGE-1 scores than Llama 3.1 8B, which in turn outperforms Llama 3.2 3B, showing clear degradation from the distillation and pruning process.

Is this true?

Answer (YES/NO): NO